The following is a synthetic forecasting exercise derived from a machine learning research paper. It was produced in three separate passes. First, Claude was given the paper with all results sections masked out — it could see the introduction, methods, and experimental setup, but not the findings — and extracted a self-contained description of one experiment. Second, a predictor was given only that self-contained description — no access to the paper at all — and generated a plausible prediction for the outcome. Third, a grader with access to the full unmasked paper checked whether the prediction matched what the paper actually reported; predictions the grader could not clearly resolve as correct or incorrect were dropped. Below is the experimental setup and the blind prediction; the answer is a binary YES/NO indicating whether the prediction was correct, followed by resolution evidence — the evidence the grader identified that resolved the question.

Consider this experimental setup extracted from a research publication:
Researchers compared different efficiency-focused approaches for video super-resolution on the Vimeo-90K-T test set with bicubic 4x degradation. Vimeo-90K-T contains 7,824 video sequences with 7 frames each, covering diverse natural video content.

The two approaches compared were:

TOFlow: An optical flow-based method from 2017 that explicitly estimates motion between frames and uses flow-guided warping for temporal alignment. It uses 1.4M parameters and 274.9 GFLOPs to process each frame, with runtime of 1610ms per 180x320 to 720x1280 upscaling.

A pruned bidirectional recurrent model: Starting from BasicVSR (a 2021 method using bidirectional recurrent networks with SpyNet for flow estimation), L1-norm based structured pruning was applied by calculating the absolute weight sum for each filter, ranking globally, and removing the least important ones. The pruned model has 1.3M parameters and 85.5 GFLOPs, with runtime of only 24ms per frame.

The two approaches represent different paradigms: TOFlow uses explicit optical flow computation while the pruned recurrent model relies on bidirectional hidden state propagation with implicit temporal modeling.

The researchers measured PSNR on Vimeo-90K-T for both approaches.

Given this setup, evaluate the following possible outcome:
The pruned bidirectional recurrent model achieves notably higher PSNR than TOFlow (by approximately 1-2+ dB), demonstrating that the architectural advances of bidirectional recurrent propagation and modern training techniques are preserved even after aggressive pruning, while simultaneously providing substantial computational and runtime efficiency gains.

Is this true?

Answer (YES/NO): YES